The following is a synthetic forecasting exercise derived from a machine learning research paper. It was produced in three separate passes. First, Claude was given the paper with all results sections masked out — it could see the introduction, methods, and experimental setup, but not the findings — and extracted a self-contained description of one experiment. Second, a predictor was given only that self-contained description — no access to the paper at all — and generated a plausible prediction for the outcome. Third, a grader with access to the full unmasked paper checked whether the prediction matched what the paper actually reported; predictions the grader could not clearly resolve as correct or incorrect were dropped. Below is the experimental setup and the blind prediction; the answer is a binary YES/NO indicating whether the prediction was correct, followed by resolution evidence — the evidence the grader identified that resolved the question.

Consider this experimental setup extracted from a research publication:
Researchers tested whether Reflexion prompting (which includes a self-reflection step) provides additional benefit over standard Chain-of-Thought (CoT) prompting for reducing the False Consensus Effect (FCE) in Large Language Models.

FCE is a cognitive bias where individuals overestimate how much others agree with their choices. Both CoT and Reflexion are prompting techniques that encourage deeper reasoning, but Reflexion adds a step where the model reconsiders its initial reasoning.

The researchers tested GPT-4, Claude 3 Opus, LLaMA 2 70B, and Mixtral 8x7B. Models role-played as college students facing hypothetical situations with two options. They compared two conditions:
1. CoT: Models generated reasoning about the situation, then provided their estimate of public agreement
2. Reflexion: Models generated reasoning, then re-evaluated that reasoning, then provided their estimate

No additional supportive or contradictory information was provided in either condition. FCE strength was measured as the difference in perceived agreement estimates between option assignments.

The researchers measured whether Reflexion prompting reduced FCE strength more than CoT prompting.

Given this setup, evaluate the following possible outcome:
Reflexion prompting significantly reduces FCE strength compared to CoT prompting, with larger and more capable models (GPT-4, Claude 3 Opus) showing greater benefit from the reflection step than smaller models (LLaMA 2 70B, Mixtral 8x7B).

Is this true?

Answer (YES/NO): NO